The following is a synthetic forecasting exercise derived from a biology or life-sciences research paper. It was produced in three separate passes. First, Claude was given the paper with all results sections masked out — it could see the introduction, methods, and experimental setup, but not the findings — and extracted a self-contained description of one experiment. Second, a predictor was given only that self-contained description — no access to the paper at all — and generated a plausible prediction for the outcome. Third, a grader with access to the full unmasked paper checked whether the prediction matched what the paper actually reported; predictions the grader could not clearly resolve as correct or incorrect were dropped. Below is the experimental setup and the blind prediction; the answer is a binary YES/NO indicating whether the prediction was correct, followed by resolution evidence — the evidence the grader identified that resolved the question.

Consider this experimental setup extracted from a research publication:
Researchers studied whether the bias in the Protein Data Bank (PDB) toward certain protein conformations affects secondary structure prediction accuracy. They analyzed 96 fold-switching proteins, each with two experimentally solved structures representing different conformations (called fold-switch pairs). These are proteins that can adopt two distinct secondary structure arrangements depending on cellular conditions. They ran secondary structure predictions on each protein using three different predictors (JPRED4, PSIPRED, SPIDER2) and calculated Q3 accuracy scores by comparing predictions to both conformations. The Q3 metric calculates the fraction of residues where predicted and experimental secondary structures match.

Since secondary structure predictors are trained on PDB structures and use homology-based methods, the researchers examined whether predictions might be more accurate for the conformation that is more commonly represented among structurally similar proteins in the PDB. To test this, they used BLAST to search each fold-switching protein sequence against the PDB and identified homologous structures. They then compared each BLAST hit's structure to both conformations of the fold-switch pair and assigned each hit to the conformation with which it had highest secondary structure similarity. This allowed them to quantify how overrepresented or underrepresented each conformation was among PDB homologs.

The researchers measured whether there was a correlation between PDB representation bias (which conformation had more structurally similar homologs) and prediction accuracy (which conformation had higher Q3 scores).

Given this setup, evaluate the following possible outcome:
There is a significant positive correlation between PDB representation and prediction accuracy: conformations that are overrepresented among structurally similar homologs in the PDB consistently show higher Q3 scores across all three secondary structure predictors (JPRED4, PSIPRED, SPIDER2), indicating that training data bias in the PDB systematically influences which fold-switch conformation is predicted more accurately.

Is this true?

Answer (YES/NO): NO